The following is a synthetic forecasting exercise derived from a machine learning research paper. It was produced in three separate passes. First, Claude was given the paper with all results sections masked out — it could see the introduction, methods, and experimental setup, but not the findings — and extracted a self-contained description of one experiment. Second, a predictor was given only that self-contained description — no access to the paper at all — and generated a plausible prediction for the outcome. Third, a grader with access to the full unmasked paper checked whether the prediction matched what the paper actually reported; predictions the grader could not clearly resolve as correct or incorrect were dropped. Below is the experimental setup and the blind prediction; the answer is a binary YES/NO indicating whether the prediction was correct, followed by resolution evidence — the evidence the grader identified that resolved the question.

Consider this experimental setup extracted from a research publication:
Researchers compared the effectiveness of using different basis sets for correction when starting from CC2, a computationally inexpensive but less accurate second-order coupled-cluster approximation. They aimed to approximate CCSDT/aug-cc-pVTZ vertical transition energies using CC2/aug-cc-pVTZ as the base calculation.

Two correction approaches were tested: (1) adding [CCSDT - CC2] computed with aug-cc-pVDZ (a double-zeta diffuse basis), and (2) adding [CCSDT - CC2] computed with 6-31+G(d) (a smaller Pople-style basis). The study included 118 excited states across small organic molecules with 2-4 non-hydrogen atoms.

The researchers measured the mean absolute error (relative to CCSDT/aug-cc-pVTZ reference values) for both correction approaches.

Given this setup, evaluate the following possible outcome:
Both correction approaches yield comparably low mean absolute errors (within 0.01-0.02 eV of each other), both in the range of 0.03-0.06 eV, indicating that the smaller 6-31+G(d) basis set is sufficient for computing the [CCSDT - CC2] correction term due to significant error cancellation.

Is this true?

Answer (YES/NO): NO